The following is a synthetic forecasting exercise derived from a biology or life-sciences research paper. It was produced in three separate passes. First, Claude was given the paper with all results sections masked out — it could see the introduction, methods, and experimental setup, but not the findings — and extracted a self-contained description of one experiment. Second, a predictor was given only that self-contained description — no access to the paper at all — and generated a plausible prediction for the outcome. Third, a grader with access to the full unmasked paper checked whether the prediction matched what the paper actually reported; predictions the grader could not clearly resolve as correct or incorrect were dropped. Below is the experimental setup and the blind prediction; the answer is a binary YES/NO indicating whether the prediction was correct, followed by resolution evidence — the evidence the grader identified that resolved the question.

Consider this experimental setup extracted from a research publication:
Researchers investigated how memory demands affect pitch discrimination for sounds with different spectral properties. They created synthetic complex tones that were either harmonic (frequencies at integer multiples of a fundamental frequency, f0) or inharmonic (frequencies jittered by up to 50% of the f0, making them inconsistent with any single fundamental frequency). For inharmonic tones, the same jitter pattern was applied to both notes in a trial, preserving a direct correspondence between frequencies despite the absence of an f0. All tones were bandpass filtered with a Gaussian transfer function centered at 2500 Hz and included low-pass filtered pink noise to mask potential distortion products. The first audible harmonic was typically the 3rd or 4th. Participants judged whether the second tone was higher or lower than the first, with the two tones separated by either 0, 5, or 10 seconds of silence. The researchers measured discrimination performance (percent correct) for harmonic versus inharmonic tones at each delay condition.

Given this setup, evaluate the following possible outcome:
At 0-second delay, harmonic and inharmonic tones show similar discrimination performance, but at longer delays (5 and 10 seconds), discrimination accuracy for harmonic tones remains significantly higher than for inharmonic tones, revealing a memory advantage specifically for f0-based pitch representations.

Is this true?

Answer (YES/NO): YES